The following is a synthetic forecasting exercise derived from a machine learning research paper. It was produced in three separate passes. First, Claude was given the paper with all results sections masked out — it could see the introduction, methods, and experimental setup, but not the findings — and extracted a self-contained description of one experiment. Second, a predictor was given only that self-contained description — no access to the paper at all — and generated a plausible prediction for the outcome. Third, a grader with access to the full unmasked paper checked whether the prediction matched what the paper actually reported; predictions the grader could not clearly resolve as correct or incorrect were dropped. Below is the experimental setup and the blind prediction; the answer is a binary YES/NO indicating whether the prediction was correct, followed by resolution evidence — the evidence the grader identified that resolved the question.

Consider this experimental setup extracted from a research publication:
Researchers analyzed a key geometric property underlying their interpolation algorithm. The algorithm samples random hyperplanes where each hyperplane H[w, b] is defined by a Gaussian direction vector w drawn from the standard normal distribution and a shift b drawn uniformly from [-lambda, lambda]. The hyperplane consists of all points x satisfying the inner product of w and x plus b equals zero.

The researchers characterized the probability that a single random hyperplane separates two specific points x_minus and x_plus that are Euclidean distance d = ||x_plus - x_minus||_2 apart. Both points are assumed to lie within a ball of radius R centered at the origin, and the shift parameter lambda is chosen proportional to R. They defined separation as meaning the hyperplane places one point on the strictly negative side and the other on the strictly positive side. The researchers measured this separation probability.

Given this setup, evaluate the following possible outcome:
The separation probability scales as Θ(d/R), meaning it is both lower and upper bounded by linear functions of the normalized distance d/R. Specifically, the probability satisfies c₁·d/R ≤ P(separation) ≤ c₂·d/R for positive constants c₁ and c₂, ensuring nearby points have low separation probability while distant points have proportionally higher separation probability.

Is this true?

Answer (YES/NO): NO